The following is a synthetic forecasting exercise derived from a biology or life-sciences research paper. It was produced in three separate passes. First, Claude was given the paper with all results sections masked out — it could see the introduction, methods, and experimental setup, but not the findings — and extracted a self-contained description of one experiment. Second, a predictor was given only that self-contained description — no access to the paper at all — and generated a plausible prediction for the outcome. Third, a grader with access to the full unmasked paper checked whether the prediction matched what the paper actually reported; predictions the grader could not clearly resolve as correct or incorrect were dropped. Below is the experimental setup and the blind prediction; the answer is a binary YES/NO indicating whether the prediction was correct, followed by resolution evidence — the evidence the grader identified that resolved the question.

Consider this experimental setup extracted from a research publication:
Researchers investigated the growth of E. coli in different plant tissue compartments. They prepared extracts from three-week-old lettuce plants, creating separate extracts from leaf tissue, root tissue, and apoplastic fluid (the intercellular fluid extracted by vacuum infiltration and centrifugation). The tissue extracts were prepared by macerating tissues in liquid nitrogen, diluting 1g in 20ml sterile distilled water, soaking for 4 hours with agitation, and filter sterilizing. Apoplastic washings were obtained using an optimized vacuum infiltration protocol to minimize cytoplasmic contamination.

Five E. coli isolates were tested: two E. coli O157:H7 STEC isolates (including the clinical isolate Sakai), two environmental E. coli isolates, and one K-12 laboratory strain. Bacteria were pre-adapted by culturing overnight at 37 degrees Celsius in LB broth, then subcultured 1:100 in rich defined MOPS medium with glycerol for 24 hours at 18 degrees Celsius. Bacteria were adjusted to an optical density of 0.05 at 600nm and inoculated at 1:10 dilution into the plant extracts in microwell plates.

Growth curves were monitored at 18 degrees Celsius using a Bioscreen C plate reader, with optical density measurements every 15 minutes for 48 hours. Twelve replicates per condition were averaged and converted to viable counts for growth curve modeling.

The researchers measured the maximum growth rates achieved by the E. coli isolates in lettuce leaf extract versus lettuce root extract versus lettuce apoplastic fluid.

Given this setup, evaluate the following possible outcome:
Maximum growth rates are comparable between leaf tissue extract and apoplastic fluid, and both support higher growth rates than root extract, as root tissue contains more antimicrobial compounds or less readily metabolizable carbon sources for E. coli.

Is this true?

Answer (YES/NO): NO